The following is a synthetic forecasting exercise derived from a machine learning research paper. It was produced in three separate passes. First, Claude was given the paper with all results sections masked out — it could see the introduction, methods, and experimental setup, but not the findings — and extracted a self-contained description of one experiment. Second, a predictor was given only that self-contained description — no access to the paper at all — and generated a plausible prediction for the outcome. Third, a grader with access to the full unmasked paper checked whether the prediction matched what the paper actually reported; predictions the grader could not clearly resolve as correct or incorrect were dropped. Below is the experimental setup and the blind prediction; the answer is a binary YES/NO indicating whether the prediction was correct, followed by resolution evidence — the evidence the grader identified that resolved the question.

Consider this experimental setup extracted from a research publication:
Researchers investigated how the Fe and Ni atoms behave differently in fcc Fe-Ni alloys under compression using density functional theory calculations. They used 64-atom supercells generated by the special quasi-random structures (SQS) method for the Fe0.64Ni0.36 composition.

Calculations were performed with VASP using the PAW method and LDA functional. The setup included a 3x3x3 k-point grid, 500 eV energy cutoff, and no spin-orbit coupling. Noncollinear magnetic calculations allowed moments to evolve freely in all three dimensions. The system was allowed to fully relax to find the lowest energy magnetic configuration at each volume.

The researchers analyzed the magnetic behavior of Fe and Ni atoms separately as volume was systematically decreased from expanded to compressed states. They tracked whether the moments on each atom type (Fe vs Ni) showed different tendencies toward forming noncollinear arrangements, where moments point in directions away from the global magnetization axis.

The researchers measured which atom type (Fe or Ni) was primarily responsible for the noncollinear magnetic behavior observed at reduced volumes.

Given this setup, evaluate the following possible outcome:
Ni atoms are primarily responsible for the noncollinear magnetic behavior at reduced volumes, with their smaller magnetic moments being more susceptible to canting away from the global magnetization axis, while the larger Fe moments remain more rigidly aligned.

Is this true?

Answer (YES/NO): NO